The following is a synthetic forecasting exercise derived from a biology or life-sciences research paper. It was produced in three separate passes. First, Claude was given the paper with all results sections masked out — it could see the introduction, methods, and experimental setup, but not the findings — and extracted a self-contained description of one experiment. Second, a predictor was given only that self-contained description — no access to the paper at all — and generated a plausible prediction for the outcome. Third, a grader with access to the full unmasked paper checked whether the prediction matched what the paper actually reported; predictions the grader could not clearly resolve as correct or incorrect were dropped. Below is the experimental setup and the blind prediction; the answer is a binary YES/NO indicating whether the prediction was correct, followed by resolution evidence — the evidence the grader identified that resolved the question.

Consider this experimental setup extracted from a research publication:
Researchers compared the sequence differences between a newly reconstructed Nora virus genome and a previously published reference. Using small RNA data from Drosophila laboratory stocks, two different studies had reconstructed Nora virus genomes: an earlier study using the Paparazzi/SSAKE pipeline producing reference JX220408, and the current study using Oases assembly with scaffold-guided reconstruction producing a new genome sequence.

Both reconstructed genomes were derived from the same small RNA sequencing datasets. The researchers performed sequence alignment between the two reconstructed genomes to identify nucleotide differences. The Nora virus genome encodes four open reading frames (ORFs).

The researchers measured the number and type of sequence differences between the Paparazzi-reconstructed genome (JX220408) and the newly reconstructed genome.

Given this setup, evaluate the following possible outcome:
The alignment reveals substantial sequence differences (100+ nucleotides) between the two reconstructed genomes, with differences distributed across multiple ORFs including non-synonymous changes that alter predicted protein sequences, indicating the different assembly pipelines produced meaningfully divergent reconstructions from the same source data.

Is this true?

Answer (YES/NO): NO